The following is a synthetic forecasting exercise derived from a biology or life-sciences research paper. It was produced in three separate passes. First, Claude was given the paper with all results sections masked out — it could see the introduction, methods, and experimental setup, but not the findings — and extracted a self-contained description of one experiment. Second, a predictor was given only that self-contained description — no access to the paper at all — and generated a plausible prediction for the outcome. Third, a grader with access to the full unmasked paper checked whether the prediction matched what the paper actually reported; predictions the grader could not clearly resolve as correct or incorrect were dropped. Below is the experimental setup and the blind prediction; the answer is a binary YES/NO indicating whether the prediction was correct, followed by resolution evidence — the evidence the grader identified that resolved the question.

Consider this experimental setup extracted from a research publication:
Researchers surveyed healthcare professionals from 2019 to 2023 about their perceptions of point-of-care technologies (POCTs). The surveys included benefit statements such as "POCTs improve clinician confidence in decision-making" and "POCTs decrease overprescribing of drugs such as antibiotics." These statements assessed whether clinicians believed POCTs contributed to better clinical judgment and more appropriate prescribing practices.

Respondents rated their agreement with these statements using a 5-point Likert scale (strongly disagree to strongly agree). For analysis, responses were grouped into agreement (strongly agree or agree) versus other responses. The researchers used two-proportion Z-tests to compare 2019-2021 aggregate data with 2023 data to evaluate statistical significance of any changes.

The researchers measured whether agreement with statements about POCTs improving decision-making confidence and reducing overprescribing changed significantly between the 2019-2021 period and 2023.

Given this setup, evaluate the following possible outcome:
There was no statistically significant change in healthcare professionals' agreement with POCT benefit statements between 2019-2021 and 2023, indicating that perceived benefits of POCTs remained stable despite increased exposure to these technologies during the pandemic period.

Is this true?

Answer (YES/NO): NO